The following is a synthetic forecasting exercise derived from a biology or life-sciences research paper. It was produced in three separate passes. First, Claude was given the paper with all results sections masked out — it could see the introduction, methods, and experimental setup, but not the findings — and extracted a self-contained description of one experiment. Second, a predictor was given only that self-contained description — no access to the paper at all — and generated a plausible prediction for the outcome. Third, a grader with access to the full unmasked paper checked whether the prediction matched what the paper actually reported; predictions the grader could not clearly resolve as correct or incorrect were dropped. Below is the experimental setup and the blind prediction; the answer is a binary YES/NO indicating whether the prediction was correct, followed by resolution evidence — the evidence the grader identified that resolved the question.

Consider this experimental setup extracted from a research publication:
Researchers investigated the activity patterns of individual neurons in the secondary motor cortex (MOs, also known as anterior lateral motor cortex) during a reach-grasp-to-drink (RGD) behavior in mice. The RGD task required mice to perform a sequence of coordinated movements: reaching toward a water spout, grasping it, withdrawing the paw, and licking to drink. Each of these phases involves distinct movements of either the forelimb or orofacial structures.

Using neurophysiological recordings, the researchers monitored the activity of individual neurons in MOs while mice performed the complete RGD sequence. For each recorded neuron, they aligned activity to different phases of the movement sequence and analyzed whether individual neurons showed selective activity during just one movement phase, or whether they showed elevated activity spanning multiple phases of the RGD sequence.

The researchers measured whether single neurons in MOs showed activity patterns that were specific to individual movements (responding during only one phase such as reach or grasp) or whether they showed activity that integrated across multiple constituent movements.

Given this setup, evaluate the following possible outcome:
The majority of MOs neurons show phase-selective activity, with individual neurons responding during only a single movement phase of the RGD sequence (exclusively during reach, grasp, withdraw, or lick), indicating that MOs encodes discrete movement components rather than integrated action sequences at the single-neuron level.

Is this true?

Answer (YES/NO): NO